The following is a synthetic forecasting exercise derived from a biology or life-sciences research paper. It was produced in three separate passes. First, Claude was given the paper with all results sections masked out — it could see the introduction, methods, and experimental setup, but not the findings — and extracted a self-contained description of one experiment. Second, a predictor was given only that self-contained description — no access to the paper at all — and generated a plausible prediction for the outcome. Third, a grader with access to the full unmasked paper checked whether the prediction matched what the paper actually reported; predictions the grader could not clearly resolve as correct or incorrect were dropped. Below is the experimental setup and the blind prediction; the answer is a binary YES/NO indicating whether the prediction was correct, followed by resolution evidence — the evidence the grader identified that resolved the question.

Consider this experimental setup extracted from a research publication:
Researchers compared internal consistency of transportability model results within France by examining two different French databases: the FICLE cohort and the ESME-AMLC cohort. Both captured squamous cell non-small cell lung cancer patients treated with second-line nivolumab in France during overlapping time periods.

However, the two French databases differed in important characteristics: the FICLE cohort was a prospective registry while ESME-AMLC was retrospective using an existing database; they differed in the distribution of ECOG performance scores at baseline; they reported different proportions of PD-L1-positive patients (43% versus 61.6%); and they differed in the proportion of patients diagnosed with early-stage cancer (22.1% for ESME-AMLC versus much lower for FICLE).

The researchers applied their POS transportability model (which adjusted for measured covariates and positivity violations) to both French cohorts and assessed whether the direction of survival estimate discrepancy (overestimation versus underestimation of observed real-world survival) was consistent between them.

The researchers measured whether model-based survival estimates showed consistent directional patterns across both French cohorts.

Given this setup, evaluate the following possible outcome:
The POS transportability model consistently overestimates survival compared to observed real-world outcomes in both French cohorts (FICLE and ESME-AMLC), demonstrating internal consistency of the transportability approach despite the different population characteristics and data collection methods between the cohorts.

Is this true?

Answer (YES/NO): NO